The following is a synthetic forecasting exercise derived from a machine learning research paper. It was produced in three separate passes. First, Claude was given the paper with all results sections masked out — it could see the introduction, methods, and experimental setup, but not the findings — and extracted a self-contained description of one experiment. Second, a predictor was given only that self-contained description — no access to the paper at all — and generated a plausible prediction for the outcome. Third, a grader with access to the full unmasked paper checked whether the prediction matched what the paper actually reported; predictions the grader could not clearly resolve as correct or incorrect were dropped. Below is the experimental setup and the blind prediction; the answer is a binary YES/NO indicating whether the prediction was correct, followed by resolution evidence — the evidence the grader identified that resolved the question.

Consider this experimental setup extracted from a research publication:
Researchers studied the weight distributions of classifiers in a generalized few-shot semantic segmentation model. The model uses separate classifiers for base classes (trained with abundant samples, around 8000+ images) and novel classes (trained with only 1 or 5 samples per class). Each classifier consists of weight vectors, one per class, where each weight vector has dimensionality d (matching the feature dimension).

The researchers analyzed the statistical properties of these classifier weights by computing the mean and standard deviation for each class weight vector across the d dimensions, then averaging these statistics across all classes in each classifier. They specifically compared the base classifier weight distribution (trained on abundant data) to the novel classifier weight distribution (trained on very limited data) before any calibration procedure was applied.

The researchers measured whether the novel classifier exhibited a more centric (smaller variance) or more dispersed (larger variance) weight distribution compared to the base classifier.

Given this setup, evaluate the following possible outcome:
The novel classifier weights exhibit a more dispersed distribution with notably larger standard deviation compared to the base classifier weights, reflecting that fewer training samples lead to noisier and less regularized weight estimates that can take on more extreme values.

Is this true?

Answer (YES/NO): YES